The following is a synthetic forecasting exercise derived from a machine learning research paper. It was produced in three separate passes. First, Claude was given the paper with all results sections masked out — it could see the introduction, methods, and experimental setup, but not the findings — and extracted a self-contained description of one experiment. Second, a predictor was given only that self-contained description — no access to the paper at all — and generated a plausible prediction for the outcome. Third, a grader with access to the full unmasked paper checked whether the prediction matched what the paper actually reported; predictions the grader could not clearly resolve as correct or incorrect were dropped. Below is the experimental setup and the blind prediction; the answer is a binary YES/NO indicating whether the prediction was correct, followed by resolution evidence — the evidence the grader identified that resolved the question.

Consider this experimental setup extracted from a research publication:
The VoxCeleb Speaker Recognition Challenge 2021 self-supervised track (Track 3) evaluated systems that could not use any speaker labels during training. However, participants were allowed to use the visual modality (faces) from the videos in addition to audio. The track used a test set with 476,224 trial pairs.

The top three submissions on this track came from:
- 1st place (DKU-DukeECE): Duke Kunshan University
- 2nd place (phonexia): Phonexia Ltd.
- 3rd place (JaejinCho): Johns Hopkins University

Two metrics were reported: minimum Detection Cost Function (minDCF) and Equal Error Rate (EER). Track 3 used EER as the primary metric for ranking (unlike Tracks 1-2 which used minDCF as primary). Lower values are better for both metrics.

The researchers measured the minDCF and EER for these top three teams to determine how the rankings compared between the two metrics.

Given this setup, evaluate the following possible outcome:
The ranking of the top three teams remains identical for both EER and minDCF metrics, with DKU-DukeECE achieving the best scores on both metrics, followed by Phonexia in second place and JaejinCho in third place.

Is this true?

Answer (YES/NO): NO